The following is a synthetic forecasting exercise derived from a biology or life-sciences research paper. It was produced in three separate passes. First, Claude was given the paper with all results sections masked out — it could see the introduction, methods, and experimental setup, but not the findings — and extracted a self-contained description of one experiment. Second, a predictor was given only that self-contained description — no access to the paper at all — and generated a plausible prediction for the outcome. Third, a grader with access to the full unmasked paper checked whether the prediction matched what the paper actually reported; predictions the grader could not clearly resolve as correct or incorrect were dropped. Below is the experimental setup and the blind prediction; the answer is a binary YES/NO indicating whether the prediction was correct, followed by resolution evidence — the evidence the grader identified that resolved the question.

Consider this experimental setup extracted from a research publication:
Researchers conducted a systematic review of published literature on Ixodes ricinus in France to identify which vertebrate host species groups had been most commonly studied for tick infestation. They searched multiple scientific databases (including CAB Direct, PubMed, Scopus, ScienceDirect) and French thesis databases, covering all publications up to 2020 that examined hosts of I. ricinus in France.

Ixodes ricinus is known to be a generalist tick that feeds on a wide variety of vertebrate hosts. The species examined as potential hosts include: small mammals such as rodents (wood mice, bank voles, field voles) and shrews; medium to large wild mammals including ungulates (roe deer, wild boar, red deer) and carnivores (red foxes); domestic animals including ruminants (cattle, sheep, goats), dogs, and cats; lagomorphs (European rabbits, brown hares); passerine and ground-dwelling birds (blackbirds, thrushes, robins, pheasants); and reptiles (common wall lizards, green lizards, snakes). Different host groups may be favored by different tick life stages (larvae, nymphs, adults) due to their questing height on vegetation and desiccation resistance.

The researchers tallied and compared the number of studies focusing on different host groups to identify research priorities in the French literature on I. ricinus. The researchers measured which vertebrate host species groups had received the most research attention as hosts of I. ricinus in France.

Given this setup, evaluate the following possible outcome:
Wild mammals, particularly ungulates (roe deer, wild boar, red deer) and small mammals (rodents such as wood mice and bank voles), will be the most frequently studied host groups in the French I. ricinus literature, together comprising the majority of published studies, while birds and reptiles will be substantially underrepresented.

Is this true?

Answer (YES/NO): YES